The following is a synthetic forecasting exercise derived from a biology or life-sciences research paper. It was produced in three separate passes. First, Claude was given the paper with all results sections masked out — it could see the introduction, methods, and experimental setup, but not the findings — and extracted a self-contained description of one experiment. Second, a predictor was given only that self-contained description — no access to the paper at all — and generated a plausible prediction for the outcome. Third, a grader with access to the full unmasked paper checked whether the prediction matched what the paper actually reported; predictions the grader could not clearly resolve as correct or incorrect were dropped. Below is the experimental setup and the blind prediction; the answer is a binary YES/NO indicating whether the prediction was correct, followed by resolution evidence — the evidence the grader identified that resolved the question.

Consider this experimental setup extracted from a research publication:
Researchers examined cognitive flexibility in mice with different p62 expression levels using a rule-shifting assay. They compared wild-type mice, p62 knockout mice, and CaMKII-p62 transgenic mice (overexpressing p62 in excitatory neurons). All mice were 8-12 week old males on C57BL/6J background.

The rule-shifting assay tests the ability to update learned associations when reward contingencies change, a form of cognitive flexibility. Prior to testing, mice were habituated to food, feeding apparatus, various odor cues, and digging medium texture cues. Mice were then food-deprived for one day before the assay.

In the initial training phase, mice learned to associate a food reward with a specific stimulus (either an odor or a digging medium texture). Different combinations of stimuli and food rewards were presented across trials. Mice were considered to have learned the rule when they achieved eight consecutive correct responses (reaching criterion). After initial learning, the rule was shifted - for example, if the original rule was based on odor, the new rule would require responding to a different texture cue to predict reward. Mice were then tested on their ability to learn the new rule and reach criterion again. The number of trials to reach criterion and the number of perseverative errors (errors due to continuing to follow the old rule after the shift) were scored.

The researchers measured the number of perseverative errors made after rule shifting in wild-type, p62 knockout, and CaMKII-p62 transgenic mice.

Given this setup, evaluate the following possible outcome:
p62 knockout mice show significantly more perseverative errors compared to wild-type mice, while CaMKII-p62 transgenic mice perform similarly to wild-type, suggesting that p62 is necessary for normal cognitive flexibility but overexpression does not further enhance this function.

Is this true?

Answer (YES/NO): NO